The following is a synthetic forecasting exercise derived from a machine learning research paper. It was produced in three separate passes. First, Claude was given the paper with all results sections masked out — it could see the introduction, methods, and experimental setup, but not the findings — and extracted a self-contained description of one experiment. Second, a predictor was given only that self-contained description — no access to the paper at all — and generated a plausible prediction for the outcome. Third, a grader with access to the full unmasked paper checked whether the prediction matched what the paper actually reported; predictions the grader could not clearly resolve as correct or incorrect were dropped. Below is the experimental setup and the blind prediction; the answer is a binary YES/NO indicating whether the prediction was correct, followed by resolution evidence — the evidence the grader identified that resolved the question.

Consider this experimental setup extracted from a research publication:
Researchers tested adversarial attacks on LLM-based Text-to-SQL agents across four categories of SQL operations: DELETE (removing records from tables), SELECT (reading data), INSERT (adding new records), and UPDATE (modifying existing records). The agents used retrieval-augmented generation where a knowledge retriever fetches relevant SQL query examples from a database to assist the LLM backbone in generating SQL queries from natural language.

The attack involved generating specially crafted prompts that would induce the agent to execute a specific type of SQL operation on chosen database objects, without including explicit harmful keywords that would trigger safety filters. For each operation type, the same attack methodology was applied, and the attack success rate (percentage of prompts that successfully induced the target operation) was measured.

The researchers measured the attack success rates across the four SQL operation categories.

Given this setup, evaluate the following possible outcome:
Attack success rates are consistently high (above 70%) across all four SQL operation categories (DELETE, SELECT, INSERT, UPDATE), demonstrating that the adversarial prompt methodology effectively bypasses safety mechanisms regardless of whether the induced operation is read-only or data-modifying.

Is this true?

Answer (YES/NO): YES